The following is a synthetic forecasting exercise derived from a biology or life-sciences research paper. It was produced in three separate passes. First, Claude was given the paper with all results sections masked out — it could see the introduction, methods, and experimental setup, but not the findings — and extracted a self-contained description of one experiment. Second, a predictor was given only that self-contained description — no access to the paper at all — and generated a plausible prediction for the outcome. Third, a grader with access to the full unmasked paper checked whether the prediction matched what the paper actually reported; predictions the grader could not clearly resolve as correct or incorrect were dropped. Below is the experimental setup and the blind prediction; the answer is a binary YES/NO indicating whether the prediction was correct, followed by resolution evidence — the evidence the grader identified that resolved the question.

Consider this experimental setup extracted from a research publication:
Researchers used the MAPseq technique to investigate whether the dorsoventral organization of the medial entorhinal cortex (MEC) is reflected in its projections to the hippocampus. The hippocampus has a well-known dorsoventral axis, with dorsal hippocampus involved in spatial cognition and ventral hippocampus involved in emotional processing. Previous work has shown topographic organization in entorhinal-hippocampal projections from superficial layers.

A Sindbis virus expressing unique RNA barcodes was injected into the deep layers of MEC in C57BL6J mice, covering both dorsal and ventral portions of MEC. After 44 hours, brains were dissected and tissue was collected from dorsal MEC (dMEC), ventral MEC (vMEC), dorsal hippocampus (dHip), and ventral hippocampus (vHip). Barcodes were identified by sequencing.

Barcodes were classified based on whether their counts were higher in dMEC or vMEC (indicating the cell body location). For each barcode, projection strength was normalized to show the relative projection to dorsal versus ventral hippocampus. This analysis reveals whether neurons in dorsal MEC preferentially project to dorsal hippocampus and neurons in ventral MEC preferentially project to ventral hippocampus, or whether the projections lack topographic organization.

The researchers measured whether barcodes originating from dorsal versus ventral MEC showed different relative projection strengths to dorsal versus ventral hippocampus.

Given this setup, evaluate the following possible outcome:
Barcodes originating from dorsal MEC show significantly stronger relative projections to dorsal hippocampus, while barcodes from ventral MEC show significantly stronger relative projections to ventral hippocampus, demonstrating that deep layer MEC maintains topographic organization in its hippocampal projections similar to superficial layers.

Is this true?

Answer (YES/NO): YES